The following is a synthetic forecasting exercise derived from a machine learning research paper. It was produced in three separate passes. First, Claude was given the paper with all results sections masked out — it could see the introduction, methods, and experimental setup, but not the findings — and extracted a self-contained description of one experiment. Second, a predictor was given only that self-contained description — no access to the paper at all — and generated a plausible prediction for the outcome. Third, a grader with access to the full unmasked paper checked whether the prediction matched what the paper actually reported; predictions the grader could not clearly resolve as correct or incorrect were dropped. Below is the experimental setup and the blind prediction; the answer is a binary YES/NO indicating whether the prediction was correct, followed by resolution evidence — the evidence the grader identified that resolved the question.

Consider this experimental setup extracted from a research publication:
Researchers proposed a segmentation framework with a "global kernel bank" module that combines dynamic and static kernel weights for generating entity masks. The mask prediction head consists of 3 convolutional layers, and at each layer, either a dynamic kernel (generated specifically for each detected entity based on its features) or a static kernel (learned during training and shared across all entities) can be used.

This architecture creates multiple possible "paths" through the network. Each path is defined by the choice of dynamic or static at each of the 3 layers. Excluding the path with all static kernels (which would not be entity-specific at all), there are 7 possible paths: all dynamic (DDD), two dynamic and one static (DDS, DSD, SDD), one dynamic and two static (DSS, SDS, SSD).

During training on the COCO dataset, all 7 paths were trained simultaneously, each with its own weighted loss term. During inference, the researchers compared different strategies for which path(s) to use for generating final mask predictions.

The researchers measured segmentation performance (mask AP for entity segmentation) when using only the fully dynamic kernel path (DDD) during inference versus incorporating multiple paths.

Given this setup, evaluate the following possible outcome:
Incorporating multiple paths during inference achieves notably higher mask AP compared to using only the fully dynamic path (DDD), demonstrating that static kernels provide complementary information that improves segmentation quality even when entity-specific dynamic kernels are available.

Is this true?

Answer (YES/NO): NO